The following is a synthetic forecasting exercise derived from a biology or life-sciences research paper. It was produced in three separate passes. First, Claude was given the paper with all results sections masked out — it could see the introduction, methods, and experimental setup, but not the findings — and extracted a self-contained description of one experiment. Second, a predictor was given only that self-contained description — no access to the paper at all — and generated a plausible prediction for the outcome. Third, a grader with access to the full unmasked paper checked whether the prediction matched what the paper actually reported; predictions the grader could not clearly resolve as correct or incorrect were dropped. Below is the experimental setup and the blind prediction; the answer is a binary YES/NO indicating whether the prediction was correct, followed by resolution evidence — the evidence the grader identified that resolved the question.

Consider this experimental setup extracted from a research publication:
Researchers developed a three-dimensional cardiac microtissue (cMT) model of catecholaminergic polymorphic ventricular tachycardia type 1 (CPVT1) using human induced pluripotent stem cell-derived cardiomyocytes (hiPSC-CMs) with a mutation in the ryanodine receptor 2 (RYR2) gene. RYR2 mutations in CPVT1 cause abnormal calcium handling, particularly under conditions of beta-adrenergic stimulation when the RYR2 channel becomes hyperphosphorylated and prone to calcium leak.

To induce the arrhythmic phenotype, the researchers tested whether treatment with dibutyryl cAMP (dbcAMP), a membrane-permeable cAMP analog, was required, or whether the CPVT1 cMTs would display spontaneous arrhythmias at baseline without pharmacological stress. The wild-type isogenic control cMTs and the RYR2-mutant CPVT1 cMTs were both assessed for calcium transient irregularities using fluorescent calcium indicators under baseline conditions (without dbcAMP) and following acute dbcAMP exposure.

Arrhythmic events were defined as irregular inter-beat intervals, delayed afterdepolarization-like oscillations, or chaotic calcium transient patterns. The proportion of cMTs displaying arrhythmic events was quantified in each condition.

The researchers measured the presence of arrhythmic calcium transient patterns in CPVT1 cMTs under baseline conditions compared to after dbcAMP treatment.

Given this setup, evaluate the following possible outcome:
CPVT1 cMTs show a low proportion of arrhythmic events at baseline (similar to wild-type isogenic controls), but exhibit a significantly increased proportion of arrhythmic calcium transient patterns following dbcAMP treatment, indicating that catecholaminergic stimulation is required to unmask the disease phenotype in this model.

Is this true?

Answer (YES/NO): YES